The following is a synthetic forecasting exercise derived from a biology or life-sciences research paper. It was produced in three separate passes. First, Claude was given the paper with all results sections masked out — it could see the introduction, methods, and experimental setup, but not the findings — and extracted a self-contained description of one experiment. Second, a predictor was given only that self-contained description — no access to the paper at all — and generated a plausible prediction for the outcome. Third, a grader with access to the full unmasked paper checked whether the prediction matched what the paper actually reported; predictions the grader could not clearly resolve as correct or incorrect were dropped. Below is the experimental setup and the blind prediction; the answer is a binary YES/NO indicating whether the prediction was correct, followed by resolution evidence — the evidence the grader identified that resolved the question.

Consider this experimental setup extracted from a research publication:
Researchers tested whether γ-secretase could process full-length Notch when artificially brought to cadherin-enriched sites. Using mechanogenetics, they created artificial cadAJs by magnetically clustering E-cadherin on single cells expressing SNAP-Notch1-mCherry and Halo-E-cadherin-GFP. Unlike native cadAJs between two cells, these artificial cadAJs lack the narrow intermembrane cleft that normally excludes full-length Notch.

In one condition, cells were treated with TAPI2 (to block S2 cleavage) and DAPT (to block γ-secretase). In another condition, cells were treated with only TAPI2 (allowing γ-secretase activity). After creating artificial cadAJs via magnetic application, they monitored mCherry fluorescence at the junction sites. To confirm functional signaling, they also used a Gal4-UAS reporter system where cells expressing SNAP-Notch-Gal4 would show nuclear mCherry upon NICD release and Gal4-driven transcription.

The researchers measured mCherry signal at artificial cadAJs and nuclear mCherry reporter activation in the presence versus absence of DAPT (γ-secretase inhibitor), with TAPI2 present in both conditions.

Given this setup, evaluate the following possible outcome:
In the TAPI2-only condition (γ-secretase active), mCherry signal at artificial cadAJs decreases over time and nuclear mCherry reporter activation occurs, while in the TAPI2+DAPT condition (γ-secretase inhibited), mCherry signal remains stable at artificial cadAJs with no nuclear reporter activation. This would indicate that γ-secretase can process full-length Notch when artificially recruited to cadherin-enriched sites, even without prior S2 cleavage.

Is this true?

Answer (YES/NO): YES